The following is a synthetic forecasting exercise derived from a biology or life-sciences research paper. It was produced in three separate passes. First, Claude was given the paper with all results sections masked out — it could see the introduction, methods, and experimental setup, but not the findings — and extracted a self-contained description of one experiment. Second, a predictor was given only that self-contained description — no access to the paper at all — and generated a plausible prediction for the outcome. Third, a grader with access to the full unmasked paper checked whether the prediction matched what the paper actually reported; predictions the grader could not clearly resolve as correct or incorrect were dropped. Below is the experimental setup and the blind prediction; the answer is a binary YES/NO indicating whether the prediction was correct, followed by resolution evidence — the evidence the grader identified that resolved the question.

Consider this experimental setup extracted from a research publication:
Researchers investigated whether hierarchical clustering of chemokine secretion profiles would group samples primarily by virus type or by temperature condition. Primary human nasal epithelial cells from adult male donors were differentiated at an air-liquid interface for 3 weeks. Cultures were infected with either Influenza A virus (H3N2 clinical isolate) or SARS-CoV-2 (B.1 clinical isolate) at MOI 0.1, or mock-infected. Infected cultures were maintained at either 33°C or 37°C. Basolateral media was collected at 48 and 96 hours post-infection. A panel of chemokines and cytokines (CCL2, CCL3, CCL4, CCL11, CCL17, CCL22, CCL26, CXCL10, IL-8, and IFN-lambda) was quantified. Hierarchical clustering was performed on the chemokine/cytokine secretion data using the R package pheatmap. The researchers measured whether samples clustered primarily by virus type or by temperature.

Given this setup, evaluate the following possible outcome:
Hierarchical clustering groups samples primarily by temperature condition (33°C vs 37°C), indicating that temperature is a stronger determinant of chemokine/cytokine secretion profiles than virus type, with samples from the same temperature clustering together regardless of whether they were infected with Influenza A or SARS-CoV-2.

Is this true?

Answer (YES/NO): NO